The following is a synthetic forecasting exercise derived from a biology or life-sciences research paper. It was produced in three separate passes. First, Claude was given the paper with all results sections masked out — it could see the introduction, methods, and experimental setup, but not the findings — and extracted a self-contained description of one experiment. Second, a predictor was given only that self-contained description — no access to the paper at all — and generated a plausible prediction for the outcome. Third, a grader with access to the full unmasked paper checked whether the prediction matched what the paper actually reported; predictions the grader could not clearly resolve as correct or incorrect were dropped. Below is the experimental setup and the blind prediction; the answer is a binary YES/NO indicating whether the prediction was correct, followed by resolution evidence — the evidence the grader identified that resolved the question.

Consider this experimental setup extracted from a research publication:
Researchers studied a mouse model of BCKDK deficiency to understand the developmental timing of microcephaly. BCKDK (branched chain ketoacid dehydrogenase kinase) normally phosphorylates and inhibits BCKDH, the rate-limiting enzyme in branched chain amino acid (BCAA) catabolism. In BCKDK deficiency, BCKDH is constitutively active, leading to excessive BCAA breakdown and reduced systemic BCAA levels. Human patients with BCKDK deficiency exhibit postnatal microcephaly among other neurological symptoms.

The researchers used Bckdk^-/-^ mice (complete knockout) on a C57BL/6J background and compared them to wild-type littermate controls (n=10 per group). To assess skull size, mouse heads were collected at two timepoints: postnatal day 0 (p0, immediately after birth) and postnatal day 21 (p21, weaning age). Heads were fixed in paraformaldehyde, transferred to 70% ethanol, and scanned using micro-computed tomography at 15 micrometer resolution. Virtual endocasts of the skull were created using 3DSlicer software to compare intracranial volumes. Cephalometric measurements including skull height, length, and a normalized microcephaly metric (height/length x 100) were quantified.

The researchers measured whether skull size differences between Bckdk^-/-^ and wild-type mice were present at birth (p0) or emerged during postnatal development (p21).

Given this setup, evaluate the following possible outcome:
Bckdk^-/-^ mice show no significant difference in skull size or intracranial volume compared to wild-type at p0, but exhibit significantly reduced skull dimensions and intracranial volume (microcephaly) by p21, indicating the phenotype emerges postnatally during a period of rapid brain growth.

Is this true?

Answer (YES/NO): YES